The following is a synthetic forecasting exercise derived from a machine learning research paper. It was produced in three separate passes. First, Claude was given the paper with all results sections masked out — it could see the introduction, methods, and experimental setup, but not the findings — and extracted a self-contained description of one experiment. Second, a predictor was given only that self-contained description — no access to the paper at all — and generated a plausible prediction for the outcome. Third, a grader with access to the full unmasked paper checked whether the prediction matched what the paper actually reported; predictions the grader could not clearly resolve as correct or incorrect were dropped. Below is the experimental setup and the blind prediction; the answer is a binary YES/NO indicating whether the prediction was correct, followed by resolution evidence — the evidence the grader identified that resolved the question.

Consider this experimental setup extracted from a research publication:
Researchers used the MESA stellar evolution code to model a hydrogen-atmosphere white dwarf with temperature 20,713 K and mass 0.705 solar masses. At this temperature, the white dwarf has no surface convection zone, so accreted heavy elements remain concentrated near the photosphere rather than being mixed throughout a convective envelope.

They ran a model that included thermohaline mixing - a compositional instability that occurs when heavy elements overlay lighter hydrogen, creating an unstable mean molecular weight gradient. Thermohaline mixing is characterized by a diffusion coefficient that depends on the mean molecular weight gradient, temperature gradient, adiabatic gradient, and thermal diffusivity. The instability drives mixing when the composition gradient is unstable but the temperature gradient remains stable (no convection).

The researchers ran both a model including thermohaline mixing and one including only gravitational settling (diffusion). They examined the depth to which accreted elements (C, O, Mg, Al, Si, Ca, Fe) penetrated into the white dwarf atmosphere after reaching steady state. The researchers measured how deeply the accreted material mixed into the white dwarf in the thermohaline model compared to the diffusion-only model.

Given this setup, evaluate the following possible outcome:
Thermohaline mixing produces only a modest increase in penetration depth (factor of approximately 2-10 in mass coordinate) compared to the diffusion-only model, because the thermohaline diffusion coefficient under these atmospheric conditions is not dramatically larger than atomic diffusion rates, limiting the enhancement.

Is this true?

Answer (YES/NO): NO